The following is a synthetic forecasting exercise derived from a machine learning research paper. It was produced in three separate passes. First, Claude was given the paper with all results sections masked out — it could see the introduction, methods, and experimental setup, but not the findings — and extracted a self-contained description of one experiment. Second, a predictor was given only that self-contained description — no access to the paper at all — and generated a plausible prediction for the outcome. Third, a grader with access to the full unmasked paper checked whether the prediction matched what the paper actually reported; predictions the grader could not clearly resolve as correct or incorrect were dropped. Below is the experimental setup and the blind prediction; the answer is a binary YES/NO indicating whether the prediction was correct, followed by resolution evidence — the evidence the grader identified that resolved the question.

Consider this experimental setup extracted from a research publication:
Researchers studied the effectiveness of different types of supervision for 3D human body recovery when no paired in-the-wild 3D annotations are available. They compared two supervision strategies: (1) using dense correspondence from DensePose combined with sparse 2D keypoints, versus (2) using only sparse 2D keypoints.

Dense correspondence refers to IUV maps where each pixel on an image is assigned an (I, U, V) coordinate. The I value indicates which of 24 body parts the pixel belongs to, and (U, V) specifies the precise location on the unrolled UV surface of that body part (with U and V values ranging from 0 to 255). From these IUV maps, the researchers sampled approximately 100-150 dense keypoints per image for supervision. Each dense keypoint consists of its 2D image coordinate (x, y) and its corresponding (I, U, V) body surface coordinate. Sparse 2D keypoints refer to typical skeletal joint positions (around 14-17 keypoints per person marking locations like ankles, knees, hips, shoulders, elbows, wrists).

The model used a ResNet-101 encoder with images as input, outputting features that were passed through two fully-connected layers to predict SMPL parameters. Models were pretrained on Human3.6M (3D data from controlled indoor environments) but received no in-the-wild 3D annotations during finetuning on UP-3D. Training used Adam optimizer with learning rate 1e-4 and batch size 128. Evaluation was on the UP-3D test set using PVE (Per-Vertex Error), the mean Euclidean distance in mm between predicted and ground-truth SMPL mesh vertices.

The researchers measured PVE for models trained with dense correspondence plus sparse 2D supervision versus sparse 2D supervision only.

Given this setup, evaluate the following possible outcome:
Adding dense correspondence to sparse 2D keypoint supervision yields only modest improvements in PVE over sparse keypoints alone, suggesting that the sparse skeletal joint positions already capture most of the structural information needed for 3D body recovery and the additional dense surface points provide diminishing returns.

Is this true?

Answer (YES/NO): NO